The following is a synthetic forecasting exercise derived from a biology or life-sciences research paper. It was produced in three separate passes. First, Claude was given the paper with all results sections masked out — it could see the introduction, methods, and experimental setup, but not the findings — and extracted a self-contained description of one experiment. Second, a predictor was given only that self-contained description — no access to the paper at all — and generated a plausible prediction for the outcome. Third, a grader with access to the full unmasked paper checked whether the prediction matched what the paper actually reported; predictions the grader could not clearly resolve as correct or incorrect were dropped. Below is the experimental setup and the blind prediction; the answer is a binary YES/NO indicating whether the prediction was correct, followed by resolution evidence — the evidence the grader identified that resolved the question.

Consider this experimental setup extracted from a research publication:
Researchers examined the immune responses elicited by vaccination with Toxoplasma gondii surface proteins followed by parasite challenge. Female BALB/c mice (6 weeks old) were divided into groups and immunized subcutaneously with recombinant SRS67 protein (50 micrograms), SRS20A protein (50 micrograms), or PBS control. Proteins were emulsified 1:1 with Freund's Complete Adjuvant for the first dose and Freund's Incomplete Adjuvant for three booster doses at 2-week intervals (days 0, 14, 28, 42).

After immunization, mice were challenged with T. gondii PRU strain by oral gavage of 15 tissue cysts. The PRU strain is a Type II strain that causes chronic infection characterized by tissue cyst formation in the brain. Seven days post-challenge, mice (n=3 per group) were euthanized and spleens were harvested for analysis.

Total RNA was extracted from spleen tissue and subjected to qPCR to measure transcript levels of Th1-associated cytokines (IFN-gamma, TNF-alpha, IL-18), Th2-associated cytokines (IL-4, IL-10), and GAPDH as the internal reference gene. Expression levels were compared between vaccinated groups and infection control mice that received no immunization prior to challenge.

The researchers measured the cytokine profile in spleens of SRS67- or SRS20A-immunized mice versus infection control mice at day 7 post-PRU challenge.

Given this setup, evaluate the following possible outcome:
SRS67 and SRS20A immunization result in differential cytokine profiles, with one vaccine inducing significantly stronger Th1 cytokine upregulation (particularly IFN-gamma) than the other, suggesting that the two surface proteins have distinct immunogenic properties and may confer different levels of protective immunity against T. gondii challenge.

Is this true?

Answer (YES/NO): NO